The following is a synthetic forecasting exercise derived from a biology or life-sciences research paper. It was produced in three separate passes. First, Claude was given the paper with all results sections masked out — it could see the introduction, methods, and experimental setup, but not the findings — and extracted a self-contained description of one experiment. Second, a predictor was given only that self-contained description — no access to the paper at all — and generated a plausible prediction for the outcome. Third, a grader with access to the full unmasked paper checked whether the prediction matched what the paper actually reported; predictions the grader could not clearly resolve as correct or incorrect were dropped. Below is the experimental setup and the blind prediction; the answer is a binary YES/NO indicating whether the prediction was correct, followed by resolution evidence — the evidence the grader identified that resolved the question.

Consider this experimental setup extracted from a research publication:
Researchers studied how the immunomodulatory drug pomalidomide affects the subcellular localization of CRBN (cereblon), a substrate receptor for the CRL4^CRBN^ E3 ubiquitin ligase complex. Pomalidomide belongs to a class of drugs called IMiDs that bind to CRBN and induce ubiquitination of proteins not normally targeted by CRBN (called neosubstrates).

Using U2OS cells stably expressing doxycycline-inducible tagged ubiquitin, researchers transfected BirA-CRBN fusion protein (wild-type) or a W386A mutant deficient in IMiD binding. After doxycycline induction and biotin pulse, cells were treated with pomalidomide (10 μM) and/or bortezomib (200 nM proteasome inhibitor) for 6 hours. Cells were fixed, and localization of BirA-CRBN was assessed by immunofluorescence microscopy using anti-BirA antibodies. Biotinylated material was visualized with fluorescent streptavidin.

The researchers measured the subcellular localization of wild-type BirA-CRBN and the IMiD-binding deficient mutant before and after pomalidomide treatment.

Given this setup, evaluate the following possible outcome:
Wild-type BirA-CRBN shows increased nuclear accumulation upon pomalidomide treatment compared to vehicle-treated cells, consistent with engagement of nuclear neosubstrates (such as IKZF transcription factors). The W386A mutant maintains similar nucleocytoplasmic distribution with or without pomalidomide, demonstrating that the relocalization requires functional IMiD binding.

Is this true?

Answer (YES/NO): YES